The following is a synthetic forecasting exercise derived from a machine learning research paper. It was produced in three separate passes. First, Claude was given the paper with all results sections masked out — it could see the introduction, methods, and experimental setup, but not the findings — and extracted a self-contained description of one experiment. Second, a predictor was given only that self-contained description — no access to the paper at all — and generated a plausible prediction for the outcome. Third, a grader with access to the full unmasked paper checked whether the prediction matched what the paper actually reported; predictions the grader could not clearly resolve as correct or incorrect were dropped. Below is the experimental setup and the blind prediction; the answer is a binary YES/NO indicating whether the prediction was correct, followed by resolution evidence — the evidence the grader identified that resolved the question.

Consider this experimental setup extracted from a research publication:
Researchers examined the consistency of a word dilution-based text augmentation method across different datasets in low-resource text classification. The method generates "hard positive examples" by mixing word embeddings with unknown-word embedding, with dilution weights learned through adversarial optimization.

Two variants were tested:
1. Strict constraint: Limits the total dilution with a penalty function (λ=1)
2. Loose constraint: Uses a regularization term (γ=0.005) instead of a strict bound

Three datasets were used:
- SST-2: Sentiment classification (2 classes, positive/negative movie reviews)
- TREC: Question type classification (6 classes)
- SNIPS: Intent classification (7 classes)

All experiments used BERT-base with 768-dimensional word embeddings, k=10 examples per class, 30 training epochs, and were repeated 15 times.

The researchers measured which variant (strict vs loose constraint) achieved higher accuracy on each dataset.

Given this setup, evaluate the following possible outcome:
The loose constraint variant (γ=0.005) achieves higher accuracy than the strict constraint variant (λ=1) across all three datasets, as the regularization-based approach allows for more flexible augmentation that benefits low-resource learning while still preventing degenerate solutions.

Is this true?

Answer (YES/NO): NO